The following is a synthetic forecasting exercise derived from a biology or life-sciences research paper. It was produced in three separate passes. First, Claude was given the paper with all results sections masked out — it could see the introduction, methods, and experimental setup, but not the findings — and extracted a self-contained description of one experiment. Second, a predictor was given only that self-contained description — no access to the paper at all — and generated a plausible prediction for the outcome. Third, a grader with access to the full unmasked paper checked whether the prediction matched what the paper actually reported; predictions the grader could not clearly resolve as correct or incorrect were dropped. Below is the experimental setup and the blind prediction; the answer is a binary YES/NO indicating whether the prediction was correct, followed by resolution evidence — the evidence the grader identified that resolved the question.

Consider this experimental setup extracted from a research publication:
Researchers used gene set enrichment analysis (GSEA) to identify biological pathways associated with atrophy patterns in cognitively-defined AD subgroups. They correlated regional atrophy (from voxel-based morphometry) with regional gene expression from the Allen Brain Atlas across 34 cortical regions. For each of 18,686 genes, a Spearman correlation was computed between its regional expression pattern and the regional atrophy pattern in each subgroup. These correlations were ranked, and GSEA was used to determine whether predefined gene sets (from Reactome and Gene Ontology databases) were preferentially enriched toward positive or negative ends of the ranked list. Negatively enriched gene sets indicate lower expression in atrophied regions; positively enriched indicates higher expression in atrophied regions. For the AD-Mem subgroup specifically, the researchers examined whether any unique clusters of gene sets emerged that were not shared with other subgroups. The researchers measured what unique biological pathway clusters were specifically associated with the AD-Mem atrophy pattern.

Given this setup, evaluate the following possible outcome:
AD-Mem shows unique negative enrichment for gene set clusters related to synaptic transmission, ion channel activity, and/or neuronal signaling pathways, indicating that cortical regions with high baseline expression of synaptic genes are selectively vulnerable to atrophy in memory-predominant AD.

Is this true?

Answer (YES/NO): NO